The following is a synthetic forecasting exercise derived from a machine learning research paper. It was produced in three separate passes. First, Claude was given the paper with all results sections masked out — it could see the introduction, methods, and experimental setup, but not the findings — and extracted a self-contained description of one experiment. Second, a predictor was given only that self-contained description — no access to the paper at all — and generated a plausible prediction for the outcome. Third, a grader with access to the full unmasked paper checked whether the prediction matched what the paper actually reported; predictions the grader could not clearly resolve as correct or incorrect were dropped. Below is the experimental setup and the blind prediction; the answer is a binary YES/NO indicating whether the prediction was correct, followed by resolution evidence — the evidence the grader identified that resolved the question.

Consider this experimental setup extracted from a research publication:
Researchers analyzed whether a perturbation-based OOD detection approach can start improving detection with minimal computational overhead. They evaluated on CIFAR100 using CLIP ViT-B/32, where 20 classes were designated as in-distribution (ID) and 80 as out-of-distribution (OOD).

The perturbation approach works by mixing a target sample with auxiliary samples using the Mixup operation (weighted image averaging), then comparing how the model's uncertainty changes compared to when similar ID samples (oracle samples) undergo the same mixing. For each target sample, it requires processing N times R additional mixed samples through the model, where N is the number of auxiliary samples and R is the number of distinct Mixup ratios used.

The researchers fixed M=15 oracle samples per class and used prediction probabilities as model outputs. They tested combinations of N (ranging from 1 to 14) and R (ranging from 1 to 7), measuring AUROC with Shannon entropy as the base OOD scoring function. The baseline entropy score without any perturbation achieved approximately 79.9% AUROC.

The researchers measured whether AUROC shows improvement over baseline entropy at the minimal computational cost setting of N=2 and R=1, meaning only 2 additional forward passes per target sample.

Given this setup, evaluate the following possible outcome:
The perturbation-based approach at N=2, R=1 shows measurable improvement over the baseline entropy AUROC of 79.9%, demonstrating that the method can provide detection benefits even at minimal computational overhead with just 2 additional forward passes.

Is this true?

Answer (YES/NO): YES